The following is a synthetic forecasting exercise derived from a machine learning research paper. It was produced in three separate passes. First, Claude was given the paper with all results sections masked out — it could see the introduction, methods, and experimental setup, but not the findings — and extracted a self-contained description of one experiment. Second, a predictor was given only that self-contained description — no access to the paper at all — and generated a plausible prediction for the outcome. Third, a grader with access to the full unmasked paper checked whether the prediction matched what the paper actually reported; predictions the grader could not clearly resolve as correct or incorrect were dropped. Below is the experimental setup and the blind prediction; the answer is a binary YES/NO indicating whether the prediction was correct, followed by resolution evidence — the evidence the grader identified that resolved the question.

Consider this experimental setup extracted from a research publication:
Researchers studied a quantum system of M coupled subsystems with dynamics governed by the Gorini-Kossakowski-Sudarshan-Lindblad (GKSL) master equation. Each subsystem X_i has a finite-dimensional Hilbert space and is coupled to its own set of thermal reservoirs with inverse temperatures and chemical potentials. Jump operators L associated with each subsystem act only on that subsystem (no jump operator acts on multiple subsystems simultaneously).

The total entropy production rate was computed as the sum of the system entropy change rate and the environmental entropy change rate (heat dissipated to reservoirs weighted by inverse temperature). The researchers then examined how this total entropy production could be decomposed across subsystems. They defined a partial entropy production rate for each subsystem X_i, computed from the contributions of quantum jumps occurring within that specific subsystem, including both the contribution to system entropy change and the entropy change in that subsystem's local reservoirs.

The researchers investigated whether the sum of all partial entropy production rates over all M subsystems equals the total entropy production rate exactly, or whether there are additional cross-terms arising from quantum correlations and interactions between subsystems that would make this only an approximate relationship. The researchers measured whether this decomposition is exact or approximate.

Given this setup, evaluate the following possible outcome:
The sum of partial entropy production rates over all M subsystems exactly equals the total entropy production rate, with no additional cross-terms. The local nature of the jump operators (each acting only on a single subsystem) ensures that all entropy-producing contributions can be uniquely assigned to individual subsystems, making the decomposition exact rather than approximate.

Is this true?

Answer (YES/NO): YES